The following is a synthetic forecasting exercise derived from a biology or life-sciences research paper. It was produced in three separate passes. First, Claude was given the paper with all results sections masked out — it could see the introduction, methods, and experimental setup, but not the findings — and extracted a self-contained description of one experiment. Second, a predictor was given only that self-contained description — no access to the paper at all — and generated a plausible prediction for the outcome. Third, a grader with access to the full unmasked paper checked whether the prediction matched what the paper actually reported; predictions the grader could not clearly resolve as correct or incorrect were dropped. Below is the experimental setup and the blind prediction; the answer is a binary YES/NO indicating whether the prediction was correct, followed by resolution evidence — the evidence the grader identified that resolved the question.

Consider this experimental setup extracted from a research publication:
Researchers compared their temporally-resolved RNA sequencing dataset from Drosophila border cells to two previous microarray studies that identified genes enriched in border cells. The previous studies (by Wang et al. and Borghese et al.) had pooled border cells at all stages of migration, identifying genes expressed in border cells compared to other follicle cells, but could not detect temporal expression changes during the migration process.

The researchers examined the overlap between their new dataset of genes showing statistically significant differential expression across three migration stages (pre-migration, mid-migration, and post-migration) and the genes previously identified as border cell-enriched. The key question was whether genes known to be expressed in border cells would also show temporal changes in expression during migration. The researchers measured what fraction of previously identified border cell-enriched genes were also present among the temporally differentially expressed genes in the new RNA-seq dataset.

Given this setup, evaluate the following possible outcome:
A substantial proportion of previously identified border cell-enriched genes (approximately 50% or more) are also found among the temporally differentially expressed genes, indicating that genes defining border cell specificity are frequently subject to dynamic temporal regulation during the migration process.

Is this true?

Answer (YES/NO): YES